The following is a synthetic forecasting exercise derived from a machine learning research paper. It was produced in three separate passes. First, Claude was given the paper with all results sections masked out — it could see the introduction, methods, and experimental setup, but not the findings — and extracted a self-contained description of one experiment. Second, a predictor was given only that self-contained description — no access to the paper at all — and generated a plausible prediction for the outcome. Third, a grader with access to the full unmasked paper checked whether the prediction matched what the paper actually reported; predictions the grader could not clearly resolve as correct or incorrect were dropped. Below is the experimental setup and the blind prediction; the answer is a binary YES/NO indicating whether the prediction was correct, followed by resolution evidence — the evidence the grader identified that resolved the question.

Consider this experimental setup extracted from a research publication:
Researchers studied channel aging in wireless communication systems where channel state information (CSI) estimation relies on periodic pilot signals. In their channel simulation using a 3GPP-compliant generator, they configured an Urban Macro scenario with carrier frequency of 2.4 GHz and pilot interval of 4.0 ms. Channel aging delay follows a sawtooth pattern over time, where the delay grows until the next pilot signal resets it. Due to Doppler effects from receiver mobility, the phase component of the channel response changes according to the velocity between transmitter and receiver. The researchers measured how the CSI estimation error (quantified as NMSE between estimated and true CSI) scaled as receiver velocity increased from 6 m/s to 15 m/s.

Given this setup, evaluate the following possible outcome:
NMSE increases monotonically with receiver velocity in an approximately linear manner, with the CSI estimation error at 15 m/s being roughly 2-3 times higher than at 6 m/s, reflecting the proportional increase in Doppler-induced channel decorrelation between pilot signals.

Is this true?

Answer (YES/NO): NO